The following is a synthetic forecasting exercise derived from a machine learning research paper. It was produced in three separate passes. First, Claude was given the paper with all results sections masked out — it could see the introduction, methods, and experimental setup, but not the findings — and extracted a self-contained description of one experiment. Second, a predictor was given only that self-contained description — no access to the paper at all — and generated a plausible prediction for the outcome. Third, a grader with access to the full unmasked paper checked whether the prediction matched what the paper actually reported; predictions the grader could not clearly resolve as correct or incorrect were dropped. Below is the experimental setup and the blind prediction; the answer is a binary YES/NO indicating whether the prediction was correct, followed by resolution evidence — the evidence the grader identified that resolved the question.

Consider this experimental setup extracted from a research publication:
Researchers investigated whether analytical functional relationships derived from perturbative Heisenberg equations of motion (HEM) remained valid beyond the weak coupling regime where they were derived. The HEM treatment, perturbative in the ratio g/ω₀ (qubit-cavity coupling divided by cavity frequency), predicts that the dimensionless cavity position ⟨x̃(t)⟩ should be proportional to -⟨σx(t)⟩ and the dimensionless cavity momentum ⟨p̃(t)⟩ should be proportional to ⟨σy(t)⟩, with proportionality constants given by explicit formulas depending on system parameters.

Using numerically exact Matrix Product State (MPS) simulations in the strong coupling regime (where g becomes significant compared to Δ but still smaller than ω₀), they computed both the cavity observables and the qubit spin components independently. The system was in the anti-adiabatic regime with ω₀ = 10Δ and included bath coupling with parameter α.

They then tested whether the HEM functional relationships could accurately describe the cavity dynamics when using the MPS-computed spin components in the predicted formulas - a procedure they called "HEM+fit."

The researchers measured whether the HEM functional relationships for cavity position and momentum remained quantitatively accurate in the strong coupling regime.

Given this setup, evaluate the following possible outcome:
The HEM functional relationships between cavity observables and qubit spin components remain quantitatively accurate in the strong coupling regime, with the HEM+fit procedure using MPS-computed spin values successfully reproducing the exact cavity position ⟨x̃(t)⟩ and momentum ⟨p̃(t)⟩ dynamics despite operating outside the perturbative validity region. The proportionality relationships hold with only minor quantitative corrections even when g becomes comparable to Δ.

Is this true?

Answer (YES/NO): YES